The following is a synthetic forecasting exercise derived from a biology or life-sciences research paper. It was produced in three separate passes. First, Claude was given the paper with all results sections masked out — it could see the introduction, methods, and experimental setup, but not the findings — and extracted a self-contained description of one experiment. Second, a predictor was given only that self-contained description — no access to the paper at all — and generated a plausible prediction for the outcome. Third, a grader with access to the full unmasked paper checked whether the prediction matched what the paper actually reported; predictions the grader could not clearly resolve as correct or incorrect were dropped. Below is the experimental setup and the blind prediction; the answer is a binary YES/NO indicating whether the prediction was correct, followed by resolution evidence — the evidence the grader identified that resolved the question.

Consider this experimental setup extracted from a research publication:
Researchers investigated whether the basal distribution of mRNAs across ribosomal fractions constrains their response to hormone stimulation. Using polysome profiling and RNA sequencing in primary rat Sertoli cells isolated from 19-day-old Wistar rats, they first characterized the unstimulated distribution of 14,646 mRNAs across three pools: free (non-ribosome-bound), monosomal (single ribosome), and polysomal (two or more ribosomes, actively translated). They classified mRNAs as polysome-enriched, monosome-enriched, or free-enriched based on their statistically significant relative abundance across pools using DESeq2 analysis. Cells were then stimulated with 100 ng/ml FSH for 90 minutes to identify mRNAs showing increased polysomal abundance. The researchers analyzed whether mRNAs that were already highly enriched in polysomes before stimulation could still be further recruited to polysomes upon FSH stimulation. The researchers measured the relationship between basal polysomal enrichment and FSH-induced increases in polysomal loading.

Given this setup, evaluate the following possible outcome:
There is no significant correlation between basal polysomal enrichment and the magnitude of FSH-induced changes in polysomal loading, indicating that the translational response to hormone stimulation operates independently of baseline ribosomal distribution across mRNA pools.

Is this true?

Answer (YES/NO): NO